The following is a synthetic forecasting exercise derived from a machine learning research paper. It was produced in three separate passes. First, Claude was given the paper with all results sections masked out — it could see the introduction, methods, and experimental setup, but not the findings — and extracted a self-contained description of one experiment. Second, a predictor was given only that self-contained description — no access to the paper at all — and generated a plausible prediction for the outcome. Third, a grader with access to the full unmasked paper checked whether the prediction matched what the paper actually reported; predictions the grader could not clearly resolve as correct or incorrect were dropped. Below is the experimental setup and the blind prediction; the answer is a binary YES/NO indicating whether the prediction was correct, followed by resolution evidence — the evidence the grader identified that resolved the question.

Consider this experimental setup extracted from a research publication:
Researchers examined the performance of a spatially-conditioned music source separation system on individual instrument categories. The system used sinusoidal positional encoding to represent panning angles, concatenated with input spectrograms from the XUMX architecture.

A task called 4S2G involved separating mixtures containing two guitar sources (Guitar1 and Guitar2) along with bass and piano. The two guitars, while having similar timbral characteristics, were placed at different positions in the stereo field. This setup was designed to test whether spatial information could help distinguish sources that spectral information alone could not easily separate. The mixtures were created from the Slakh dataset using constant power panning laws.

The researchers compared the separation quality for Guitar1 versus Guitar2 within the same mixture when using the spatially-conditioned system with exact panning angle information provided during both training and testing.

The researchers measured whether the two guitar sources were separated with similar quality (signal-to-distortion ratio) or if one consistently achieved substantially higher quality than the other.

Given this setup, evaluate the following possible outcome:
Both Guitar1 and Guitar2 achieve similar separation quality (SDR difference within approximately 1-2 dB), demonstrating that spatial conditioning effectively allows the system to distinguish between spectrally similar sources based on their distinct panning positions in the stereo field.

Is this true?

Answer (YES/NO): YES